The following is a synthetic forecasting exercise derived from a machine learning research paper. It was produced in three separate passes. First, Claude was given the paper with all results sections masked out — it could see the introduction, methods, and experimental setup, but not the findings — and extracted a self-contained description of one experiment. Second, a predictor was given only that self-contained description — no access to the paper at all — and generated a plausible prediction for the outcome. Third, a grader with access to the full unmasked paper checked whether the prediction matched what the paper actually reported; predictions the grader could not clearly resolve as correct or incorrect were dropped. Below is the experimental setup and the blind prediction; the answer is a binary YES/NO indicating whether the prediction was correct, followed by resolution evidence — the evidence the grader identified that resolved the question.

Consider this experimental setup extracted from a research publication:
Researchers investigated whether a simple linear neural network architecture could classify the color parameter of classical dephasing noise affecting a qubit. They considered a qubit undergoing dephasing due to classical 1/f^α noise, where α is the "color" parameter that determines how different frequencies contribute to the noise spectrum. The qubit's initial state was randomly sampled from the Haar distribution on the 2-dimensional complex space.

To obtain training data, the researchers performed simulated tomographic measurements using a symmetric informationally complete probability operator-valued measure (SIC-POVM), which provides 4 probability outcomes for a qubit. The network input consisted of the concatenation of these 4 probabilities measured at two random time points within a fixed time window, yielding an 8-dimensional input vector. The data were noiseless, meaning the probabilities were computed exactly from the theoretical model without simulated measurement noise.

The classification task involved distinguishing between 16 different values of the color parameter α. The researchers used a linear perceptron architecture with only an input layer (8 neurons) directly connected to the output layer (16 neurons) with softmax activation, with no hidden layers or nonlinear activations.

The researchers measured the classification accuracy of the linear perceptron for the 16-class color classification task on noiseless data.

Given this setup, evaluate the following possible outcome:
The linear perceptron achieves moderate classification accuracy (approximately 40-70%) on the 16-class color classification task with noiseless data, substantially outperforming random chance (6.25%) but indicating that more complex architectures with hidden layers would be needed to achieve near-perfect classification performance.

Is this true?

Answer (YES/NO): NO